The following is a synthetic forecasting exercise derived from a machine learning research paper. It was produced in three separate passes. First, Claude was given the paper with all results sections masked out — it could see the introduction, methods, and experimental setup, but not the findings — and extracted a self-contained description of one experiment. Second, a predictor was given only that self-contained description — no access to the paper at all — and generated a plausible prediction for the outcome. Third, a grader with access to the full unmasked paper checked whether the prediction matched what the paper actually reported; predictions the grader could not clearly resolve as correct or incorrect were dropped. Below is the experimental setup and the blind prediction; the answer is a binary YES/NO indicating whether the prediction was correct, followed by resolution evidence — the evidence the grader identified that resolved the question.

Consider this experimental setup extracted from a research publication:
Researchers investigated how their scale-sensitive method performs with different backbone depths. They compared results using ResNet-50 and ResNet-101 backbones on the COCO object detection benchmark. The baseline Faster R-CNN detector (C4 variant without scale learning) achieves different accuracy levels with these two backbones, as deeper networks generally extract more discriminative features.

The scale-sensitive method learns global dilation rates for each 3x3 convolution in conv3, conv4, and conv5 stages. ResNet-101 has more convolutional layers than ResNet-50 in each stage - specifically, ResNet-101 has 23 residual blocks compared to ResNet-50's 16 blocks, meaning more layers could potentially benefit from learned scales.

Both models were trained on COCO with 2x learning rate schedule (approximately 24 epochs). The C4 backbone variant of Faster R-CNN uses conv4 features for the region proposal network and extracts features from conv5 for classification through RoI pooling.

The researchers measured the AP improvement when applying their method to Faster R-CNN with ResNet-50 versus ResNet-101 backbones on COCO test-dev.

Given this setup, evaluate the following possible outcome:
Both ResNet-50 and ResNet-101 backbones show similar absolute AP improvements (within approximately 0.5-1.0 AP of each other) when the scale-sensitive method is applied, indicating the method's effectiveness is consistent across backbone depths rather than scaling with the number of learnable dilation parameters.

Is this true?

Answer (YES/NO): NO